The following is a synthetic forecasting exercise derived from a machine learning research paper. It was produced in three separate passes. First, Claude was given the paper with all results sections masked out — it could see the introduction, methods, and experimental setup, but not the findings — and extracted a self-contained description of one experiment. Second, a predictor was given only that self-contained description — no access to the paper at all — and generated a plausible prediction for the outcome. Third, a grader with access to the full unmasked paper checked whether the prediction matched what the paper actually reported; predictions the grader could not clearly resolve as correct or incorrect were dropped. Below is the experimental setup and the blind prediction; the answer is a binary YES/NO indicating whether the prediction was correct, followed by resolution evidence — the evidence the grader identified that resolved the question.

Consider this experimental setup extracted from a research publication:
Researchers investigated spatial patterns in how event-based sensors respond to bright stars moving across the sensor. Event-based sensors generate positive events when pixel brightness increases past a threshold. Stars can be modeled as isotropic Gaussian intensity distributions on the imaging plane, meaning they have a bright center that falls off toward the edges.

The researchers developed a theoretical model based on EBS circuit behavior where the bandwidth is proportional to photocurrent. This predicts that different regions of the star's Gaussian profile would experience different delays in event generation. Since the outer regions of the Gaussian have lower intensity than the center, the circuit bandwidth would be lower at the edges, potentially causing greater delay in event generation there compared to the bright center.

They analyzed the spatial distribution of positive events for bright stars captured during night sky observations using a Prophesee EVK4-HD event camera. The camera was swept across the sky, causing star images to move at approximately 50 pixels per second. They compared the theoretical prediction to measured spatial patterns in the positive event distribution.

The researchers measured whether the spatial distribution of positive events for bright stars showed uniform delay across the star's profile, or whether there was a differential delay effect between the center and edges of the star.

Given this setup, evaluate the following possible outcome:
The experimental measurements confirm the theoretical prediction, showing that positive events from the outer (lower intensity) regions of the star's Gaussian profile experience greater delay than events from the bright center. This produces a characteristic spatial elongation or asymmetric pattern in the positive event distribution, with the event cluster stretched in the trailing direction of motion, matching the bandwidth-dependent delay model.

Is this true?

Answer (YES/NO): YES